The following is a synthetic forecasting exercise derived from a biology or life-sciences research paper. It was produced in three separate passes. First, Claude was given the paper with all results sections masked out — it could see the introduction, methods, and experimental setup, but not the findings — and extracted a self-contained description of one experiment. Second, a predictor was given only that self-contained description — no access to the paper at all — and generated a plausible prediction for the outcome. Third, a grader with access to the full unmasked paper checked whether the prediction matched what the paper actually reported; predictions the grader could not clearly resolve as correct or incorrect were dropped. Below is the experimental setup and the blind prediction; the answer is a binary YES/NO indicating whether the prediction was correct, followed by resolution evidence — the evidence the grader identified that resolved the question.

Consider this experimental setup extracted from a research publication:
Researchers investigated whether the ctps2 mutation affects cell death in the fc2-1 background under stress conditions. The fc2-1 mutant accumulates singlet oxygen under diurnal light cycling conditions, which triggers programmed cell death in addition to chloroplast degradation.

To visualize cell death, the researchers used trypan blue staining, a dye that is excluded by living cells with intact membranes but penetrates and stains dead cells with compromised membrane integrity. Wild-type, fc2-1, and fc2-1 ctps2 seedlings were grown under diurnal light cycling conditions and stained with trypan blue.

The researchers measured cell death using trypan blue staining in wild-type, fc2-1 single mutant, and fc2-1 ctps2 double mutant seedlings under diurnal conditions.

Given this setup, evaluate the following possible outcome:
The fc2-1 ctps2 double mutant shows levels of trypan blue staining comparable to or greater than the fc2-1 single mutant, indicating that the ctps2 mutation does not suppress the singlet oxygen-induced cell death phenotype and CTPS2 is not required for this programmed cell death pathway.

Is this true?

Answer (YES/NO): NO